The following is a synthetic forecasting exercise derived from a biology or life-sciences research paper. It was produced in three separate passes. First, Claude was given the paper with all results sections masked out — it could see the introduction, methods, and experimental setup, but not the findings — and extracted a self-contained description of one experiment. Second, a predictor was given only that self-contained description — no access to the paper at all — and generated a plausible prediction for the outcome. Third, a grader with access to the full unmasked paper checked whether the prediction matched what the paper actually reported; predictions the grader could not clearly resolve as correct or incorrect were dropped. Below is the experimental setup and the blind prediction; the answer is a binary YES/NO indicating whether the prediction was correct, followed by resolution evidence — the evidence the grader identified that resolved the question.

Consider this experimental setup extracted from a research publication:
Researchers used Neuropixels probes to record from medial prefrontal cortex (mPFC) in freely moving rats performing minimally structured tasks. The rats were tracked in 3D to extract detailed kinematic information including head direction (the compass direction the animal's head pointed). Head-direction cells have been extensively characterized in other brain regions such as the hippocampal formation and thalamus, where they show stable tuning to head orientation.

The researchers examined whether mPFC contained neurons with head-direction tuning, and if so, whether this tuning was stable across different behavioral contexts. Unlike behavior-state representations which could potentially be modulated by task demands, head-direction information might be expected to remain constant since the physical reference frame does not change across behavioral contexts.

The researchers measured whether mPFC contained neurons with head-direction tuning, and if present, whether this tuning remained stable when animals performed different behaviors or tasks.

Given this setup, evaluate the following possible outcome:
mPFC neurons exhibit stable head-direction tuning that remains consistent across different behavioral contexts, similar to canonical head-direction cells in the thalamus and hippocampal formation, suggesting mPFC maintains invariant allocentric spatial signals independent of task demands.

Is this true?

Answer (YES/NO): YES